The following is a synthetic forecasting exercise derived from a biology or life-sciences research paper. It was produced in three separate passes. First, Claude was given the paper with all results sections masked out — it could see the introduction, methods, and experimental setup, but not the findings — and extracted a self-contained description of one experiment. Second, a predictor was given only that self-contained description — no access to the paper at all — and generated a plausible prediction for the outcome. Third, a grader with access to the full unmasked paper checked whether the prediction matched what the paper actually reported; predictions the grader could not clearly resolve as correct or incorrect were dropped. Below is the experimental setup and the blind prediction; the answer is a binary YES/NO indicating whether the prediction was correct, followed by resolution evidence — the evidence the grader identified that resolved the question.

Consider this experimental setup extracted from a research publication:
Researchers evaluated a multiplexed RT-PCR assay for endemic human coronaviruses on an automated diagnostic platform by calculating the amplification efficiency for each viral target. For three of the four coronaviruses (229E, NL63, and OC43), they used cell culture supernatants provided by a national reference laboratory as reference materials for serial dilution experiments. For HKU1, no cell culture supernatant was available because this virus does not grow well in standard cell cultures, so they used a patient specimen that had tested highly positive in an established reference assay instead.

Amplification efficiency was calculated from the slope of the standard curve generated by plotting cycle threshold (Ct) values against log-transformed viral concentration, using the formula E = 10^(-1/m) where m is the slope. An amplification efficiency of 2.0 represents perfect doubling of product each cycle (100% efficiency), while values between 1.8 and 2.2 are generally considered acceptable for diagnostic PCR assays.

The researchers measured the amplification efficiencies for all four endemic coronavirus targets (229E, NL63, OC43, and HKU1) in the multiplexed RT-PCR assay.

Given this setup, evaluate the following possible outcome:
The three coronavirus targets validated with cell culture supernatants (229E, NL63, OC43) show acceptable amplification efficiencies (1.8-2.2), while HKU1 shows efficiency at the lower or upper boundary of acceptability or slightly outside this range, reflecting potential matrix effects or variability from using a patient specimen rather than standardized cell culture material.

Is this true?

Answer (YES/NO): NO